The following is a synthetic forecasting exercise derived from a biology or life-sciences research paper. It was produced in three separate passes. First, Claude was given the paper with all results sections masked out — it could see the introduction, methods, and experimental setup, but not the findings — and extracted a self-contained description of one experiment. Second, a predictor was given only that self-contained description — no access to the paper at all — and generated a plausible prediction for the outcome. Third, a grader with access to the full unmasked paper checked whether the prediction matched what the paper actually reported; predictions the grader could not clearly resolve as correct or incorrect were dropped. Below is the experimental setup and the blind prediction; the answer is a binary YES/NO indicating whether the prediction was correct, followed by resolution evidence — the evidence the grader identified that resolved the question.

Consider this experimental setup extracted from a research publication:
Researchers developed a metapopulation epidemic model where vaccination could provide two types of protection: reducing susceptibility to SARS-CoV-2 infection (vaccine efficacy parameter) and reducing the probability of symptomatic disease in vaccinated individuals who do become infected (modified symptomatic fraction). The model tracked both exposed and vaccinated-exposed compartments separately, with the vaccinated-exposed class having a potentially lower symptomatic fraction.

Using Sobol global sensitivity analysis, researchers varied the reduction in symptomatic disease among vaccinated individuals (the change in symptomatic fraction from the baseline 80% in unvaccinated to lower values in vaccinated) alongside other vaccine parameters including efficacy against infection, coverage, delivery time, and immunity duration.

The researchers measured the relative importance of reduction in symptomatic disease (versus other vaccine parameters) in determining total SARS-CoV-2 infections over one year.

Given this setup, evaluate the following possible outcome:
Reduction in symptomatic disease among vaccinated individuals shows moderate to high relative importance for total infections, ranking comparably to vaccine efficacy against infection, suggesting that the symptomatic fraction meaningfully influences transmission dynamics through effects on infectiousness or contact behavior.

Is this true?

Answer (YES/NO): NO